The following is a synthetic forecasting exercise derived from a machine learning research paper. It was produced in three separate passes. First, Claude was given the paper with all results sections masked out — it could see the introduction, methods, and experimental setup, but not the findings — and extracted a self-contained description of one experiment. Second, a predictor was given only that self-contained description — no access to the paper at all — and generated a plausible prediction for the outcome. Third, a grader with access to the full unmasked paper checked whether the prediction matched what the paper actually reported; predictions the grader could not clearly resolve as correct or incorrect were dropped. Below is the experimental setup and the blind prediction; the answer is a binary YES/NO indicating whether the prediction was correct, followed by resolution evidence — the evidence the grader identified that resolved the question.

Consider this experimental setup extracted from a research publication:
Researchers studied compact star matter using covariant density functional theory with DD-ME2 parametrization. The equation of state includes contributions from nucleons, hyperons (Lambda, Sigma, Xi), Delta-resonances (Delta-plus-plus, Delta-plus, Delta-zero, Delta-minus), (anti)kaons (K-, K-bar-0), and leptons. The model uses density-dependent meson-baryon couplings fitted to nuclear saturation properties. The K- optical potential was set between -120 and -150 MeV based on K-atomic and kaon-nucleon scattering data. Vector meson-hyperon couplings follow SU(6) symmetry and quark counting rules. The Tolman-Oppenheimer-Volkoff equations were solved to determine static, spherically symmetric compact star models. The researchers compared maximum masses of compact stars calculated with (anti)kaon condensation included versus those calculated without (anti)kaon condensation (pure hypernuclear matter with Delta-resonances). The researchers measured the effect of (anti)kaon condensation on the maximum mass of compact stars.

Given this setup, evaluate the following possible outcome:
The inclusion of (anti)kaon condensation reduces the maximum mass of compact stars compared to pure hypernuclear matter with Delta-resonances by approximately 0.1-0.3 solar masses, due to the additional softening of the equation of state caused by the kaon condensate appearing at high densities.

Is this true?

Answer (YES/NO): NO